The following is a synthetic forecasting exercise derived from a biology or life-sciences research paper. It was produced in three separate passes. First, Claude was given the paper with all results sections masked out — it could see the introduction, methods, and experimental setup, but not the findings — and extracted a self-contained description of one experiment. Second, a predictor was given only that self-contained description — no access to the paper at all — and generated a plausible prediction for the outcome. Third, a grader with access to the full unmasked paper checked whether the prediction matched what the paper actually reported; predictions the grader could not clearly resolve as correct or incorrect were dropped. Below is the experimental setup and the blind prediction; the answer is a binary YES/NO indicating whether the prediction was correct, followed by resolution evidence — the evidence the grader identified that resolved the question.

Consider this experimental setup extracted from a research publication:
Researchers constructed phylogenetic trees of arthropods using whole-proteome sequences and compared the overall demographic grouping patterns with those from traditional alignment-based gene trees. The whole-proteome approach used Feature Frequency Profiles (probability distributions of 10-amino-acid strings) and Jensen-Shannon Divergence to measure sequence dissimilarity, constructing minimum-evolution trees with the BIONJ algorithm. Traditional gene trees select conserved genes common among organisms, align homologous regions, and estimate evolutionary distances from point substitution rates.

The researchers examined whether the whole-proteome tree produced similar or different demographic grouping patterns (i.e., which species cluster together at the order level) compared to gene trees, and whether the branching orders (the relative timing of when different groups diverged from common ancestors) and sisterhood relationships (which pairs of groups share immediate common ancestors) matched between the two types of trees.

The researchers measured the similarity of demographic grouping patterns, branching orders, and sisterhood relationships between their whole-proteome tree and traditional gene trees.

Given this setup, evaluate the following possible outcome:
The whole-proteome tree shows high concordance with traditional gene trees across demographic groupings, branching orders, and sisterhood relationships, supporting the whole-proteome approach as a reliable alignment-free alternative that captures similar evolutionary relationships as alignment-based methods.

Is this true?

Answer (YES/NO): NO